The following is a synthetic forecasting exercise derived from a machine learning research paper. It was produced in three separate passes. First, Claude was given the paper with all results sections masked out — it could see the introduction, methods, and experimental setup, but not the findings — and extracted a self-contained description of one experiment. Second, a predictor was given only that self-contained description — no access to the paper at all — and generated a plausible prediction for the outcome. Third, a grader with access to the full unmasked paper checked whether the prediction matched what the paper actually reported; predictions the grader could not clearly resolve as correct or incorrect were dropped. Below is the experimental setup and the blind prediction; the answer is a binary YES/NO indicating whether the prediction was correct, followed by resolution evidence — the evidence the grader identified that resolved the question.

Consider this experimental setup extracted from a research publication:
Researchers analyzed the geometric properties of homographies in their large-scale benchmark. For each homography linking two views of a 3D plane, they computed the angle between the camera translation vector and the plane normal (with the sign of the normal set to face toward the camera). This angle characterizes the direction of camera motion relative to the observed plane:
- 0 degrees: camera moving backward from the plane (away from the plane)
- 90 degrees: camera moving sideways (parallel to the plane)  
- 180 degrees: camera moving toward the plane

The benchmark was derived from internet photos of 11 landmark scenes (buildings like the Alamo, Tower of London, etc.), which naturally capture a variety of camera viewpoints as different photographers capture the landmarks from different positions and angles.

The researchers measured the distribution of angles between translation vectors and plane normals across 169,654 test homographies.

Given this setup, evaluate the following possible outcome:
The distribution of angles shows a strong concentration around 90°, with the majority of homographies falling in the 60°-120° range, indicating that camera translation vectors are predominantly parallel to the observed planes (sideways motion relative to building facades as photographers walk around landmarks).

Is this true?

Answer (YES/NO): NO